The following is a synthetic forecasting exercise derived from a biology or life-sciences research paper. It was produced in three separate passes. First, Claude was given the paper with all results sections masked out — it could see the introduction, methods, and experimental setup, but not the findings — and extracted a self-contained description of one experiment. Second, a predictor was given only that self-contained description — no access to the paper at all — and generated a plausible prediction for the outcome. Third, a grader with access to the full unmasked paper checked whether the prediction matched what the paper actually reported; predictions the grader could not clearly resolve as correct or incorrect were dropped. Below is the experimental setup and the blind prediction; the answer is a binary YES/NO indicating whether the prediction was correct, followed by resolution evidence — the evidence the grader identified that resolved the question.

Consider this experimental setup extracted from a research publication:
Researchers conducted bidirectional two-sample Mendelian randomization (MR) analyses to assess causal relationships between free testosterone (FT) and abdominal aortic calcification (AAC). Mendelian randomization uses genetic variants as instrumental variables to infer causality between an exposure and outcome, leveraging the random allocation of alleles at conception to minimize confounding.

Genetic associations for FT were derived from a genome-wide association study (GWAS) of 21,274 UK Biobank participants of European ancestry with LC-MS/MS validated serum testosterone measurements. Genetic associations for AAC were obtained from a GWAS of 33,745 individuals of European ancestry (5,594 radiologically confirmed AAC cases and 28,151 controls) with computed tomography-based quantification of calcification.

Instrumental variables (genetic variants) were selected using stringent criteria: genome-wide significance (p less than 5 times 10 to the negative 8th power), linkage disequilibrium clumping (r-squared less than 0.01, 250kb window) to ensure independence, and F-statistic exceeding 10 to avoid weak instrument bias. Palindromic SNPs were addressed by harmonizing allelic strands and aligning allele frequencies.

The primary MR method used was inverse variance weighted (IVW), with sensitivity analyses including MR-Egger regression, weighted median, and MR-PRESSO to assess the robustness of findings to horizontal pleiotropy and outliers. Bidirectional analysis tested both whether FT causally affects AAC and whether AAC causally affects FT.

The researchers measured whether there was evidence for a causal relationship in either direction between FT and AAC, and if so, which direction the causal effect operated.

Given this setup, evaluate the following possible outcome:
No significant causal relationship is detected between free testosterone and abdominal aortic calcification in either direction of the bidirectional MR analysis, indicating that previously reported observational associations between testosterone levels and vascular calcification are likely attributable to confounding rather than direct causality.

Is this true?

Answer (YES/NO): NO